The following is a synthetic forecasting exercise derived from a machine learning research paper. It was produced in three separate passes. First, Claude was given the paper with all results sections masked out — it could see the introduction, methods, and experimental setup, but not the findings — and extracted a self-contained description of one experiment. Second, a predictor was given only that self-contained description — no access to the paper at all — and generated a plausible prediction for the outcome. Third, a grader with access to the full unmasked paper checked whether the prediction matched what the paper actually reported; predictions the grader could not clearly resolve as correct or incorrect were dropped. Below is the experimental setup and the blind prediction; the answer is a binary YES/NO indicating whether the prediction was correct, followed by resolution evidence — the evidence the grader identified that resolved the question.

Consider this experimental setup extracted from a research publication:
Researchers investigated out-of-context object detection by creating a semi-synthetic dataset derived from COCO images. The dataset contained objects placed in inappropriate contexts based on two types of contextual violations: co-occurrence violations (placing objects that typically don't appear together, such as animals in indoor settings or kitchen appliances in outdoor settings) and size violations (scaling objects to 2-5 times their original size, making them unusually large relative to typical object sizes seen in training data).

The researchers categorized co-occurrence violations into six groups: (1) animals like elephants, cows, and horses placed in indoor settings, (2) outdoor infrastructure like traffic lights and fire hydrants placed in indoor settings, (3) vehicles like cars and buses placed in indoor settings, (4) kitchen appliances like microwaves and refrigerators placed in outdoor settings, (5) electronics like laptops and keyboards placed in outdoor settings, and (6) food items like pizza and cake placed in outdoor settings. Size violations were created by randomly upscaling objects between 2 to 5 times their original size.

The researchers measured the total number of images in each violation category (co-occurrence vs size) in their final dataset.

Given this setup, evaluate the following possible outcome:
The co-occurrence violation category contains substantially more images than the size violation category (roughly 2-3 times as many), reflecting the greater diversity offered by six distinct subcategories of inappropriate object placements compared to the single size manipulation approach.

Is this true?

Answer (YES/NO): YES